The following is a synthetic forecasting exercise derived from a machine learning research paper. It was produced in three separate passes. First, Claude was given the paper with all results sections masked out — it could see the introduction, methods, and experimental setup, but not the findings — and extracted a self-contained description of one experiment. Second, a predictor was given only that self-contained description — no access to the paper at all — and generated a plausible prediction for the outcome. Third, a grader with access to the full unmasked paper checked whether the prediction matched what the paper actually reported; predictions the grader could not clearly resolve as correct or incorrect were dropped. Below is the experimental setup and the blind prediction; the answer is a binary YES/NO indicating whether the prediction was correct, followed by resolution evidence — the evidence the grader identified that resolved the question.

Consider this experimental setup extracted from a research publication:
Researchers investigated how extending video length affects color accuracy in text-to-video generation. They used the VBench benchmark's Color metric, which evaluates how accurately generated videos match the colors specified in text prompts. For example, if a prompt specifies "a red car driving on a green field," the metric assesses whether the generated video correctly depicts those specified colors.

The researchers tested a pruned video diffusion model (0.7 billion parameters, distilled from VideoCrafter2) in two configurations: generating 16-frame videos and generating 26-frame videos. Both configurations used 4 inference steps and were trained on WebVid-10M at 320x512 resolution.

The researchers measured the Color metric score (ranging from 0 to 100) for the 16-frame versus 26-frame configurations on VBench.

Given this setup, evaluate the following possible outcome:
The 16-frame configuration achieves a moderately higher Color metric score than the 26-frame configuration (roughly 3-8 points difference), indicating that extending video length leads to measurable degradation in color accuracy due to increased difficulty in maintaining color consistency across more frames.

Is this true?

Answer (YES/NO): NO